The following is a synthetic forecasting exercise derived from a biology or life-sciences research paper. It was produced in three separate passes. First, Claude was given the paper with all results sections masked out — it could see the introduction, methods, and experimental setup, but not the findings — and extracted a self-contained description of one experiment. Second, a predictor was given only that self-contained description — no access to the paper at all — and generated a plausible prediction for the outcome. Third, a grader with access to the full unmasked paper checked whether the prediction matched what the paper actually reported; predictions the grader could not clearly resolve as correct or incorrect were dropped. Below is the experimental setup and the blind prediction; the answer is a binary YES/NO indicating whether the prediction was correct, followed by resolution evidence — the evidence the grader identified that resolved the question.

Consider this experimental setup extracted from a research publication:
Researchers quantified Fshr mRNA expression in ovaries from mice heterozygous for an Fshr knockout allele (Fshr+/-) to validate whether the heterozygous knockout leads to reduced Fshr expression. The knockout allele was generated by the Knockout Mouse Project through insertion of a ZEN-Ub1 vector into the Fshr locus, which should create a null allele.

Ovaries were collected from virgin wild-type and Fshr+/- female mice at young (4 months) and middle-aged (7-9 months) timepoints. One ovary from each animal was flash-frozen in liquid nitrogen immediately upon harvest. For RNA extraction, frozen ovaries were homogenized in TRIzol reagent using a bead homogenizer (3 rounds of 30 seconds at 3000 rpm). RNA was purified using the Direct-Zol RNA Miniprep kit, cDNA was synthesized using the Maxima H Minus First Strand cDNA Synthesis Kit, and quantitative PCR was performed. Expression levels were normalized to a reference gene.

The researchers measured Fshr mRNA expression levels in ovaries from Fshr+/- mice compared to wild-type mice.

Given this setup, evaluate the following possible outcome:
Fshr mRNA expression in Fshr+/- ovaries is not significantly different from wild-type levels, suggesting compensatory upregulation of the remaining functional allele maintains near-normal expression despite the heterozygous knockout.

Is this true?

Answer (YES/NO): YES